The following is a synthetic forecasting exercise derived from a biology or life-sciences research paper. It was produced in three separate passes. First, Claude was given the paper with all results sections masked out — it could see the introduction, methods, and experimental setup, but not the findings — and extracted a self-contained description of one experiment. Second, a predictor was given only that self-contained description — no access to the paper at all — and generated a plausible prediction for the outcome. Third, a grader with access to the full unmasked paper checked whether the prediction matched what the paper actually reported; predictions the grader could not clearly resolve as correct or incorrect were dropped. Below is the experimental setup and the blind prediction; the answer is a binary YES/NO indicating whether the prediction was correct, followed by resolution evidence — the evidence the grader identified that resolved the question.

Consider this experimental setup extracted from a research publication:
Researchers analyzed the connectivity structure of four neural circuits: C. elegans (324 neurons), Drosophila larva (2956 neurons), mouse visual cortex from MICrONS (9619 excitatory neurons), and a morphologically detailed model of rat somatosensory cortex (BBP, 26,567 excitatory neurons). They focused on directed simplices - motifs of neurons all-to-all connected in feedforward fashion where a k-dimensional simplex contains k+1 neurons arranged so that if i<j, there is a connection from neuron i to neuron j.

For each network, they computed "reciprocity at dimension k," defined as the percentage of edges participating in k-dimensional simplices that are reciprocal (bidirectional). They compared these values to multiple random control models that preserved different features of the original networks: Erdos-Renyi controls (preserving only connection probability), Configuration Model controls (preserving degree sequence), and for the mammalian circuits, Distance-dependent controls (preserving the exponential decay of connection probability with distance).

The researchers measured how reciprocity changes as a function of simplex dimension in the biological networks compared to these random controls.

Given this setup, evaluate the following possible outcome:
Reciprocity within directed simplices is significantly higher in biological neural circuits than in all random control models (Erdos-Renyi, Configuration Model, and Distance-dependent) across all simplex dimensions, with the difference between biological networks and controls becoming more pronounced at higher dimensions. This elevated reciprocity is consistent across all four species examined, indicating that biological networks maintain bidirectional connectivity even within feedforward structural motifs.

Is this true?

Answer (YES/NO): NO